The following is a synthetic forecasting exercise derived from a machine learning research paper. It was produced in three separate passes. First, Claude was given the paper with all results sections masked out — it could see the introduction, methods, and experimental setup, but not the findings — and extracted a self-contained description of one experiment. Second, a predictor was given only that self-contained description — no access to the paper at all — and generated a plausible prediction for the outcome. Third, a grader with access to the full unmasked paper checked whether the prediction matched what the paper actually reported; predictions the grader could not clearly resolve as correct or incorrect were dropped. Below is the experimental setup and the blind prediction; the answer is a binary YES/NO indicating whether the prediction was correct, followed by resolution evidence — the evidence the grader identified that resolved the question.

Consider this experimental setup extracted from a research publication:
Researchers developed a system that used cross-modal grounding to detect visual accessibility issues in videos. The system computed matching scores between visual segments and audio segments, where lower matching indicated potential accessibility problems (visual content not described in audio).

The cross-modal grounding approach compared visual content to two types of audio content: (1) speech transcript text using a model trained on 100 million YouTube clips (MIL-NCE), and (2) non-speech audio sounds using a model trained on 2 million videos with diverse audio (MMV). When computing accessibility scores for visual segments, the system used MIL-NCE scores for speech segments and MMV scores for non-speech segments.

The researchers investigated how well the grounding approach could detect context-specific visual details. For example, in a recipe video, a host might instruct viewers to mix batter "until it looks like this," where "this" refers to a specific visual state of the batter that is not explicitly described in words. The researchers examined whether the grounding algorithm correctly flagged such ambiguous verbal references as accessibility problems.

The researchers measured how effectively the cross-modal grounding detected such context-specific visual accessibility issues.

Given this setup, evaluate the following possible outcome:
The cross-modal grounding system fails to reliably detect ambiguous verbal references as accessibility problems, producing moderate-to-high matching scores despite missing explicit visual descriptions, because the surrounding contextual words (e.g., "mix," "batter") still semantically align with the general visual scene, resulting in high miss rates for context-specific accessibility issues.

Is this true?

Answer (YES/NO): YES